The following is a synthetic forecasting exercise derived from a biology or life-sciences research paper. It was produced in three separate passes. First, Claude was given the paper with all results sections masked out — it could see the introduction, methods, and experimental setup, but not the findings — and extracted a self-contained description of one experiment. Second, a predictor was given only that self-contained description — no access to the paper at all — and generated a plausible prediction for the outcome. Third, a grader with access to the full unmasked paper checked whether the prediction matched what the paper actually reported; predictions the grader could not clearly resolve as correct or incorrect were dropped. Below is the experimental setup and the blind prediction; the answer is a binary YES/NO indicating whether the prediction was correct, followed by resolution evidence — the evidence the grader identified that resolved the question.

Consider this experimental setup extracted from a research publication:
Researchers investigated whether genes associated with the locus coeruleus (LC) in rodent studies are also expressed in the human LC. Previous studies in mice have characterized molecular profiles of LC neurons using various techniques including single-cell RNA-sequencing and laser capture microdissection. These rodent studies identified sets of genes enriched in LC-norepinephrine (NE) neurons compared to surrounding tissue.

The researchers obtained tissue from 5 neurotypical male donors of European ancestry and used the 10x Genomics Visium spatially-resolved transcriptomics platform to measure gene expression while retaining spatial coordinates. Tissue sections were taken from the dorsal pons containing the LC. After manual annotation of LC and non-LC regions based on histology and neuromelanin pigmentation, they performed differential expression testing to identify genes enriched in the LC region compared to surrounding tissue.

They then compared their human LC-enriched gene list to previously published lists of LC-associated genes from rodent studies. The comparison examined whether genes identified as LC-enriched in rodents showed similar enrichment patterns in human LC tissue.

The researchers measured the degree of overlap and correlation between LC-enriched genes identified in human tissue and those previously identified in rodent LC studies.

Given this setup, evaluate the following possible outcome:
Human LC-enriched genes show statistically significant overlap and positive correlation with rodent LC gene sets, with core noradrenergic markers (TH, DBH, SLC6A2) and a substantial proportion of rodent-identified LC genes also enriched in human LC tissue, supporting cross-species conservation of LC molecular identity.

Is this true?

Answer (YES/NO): NO